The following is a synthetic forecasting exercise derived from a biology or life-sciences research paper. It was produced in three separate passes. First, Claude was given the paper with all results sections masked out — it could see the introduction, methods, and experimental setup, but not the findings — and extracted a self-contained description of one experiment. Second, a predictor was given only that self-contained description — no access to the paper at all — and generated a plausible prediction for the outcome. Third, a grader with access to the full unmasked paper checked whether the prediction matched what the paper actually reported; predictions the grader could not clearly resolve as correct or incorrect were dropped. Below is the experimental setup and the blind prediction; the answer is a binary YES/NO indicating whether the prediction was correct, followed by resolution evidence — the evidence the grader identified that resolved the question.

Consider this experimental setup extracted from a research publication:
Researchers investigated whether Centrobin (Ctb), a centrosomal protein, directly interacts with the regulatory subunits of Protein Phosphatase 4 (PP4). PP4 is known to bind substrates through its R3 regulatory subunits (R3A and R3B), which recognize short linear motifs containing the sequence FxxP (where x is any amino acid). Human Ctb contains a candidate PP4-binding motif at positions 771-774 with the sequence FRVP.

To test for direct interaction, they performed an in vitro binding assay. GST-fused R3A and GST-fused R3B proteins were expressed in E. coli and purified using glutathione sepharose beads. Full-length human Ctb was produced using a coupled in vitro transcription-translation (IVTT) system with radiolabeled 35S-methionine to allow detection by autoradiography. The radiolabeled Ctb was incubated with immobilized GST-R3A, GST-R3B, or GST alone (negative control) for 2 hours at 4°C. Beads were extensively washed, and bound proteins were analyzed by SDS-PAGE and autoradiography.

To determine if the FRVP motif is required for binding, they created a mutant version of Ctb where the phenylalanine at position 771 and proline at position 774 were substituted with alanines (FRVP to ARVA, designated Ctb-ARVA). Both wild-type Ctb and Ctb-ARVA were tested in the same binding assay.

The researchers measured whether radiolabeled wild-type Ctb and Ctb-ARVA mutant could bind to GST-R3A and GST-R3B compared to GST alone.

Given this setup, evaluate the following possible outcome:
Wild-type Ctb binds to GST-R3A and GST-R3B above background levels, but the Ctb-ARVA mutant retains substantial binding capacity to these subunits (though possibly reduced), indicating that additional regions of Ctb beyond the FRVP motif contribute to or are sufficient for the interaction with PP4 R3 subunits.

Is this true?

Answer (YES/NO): NO